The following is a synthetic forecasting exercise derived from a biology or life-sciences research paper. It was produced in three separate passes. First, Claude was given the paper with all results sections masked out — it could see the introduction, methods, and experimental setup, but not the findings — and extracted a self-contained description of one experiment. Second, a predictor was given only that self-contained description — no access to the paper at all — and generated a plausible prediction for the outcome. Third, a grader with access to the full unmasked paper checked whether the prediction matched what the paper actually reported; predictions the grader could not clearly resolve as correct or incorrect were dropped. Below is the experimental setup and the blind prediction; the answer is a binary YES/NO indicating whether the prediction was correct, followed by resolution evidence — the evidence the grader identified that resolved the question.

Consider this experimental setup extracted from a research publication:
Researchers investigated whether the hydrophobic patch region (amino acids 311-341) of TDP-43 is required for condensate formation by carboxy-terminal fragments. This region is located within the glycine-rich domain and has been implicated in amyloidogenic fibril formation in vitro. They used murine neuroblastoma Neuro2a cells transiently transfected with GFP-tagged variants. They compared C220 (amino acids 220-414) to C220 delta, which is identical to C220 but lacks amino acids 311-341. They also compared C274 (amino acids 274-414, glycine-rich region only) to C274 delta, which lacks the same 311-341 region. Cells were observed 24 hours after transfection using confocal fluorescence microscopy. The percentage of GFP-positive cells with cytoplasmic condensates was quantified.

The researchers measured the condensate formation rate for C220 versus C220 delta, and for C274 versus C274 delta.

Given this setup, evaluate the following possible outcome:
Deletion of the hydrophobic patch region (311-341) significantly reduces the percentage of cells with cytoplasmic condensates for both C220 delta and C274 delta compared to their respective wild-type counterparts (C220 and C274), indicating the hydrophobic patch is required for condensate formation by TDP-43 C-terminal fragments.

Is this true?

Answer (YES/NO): NO